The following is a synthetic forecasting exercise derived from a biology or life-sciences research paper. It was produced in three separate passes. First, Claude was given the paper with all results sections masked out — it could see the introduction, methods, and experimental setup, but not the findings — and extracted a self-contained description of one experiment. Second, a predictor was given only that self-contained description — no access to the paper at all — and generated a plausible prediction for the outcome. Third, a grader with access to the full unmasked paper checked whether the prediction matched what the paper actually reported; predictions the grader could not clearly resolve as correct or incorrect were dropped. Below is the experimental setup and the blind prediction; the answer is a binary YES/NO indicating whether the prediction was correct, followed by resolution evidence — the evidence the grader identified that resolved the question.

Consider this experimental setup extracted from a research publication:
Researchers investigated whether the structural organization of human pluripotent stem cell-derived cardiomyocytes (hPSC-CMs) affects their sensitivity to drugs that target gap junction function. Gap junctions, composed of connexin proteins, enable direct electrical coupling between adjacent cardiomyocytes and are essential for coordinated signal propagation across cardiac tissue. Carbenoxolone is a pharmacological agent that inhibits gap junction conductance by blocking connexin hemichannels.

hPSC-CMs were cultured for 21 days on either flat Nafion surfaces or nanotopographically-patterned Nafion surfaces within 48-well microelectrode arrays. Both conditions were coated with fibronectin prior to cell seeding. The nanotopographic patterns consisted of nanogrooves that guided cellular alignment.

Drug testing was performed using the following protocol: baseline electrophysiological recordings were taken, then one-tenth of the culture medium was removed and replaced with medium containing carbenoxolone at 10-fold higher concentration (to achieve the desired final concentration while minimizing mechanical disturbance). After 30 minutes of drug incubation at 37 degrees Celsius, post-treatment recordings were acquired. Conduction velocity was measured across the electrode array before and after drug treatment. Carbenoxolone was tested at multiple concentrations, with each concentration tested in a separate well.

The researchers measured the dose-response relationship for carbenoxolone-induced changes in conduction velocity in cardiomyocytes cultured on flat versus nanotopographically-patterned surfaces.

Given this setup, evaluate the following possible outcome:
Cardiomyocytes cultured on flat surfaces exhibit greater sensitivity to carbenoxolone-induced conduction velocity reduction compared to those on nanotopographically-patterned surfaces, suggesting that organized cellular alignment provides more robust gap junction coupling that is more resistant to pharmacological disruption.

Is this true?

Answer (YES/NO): NO